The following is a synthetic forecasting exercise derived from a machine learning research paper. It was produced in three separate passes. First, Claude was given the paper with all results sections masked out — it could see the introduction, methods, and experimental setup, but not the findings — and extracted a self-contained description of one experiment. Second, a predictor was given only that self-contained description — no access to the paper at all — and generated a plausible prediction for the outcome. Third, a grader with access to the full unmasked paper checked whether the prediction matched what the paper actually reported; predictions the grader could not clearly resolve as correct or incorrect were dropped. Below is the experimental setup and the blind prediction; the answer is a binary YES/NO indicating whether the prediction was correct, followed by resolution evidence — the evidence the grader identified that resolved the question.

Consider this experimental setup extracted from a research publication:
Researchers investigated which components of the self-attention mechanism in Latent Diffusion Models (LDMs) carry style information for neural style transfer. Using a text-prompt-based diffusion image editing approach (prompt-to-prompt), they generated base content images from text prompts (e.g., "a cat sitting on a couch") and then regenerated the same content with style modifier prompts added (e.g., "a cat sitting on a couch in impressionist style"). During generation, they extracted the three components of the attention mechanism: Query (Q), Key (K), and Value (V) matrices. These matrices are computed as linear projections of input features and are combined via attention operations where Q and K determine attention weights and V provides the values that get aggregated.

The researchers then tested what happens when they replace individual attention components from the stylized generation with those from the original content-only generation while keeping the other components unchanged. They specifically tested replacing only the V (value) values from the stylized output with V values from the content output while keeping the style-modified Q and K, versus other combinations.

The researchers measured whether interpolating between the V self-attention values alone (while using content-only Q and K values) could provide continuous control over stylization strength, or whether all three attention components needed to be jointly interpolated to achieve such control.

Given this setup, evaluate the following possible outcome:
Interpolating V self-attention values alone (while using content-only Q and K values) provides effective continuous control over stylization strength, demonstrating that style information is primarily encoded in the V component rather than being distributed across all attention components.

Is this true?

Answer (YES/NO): YES